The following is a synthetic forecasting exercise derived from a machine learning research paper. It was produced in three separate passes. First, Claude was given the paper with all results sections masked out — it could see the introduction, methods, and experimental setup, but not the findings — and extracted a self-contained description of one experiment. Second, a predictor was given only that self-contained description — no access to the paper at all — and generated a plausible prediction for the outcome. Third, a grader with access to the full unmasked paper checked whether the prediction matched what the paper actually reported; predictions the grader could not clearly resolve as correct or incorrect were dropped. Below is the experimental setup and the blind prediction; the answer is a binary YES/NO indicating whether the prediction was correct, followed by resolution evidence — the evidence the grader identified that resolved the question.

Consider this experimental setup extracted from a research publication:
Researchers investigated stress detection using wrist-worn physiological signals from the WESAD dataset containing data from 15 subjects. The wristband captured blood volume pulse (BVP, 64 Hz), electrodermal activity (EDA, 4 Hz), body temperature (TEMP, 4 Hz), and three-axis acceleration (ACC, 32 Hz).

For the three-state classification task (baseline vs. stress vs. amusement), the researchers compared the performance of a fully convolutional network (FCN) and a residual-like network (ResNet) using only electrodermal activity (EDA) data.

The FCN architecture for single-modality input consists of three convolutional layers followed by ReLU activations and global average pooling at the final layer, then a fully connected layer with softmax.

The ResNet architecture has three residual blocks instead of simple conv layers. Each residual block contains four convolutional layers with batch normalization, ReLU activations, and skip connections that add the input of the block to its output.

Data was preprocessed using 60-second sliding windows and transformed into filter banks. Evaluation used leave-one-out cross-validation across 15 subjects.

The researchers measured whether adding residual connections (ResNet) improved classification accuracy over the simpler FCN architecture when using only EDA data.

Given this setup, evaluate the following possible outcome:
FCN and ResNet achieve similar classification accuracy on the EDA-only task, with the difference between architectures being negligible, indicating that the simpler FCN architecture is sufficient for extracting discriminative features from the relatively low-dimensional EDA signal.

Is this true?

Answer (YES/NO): NO